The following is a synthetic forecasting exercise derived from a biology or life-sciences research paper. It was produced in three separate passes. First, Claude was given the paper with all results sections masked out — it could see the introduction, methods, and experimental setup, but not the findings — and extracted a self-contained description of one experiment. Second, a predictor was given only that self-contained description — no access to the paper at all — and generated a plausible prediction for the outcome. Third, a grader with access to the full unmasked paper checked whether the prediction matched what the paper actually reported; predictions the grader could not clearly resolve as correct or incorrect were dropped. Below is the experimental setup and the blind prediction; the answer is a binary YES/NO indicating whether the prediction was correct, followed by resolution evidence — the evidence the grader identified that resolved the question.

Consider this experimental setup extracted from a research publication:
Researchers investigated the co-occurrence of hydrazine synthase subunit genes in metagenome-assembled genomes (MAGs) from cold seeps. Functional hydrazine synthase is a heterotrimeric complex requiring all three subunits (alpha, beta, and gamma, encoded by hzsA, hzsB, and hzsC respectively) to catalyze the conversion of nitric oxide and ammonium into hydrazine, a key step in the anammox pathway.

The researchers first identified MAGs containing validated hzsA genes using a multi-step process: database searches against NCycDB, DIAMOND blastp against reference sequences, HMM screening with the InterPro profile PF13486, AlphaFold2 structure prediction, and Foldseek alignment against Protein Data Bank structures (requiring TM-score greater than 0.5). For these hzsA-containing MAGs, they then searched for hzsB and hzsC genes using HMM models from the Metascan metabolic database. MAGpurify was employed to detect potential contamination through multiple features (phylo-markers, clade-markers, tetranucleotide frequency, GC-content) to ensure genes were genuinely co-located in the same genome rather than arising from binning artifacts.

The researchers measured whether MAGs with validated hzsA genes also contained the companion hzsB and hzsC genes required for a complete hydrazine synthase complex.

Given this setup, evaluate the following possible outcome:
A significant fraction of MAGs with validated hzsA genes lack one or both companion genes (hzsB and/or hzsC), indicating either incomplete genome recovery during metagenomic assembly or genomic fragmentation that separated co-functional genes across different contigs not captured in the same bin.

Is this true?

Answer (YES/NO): NO